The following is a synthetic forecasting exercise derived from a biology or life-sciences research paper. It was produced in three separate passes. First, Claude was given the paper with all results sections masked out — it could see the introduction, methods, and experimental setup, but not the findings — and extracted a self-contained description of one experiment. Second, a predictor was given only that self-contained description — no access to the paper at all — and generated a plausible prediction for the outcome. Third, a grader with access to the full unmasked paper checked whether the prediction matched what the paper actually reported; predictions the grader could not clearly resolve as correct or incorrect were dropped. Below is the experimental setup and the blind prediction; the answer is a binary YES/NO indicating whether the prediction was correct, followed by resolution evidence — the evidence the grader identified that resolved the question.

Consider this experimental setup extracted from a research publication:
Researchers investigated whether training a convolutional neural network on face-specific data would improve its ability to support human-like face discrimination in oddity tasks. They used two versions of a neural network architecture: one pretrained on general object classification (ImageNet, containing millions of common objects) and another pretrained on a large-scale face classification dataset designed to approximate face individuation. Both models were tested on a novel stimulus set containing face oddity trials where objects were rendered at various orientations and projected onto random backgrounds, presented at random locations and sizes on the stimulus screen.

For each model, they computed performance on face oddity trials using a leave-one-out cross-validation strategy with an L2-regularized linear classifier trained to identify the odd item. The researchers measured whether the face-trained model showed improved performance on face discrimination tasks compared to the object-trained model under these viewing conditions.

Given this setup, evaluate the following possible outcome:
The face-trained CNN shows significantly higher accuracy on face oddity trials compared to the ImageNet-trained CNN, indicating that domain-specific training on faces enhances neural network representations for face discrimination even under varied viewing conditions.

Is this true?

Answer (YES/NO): NO